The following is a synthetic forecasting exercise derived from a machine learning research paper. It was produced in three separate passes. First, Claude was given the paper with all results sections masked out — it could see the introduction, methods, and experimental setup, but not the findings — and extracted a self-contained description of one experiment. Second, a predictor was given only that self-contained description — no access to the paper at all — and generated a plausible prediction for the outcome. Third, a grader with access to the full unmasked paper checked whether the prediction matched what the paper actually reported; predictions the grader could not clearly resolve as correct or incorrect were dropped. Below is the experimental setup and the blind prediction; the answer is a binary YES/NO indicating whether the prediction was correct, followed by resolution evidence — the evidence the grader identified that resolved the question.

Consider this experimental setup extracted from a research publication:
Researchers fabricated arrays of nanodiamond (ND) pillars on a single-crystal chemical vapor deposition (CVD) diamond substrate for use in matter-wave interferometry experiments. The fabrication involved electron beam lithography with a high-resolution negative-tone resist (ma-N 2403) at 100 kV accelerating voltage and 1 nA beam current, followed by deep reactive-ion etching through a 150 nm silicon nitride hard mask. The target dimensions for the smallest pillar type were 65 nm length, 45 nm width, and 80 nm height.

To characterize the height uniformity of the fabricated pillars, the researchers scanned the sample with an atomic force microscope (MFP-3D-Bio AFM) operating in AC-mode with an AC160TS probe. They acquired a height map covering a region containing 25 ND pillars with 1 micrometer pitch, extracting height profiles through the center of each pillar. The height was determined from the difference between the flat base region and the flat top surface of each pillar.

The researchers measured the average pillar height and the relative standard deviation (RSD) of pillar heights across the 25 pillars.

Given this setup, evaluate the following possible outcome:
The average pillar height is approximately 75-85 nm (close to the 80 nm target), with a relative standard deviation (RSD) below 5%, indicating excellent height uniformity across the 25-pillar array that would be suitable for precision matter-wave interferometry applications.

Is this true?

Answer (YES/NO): NO